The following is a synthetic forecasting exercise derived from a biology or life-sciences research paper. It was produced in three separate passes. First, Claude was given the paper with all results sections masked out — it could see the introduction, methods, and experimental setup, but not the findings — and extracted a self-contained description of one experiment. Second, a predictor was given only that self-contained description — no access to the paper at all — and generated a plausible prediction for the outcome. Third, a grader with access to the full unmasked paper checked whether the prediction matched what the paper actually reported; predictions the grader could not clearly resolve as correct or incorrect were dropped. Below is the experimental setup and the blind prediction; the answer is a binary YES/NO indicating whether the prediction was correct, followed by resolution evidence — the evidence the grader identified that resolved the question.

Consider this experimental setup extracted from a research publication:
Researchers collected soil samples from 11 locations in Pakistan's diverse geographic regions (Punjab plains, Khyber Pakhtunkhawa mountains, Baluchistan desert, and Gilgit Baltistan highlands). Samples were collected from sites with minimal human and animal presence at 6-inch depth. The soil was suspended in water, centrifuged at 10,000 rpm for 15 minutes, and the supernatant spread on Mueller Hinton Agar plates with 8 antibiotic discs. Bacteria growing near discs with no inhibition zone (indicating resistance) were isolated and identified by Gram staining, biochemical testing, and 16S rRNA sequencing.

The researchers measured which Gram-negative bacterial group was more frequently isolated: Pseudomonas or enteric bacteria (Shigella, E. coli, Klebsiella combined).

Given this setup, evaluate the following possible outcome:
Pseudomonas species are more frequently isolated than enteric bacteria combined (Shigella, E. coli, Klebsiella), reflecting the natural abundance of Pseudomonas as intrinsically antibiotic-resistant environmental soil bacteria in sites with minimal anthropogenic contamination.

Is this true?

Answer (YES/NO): YES